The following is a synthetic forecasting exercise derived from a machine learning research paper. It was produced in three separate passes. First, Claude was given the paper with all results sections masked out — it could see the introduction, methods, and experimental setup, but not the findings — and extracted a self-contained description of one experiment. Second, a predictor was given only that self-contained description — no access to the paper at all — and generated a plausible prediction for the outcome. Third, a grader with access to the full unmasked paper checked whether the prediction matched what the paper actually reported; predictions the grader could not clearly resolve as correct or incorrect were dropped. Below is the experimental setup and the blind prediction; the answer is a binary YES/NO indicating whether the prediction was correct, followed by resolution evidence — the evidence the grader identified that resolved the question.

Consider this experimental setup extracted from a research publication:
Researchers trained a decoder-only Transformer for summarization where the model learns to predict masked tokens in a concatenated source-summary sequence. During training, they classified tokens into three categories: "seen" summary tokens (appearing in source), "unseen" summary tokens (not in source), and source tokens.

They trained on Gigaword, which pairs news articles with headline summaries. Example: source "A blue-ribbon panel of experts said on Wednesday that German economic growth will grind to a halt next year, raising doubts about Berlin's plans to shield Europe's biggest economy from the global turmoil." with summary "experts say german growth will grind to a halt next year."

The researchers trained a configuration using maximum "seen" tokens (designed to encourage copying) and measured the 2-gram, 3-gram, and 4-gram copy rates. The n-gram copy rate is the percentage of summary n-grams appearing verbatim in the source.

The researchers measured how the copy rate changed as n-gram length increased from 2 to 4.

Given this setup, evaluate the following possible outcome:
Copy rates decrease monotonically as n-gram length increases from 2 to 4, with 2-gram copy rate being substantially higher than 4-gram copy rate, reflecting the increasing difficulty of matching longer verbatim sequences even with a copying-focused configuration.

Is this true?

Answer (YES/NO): YES